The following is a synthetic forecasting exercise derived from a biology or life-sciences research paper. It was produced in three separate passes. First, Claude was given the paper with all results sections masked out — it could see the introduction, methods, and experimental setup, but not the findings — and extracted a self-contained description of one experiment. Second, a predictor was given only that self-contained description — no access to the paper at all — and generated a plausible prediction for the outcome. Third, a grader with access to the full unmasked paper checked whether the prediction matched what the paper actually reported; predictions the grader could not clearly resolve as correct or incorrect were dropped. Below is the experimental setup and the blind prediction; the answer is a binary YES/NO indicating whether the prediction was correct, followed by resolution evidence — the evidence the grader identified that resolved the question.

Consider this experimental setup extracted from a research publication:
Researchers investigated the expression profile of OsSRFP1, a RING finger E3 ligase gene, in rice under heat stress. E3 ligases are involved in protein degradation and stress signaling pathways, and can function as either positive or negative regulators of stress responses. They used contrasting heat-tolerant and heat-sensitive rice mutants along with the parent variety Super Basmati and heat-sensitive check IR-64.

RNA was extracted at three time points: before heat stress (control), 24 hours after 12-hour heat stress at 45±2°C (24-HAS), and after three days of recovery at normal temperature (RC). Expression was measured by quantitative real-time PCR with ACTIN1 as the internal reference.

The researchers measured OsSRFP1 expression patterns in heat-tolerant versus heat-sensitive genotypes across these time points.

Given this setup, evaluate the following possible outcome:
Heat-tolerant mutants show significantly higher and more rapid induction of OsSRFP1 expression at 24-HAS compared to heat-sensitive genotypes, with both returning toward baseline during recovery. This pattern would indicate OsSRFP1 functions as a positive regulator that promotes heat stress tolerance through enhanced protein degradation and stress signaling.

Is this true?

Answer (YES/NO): NO